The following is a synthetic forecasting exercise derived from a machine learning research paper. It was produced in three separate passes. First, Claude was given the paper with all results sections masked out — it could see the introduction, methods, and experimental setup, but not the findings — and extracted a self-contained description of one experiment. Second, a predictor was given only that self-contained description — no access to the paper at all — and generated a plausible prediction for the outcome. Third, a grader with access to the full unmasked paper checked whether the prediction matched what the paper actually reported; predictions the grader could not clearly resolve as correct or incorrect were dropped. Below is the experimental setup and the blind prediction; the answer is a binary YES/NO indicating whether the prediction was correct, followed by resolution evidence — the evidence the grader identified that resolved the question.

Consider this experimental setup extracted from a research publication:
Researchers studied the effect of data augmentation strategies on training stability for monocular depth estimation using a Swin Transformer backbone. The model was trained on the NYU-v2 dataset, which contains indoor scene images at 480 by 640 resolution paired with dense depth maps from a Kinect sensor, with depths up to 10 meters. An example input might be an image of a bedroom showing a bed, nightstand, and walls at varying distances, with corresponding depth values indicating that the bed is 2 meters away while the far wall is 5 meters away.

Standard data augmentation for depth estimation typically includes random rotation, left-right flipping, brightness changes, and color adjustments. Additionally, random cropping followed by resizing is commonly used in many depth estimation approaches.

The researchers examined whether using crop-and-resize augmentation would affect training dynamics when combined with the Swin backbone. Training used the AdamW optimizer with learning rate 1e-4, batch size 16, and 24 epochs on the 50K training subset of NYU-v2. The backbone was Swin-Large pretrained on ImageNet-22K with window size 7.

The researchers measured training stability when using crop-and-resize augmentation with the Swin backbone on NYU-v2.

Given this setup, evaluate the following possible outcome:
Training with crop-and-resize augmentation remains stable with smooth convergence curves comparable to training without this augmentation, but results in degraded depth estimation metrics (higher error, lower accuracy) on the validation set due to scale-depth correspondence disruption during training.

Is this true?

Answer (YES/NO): NO